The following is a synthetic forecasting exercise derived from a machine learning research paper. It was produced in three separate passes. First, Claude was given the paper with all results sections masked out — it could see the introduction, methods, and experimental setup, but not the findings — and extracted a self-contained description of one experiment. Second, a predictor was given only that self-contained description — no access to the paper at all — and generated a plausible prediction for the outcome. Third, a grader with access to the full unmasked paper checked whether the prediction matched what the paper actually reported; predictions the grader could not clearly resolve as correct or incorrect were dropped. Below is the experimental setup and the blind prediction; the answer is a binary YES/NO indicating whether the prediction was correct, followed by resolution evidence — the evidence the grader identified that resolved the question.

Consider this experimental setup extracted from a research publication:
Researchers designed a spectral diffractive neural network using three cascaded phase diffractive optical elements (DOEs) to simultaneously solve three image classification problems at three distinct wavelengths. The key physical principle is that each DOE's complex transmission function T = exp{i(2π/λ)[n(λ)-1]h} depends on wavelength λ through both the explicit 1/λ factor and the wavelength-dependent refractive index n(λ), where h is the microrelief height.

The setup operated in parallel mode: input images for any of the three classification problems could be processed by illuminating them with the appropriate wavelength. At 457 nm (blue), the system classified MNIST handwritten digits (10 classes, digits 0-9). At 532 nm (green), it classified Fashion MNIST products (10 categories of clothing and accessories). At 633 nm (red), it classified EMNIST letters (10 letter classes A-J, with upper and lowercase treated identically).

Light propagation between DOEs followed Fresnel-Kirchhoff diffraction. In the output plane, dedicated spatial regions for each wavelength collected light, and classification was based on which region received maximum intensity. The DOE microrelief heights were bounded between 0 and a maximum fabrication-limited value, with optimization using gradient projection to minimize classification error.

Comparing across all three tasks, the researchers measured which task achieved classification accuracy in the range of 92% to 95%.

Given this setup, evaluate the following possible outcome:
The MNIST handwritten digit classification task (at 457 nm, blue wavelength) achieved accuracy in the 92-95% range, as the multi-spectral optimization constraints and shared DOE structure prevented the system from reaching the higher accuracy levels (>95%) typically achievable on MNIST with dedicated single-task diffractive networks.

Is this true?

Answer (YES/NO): NO